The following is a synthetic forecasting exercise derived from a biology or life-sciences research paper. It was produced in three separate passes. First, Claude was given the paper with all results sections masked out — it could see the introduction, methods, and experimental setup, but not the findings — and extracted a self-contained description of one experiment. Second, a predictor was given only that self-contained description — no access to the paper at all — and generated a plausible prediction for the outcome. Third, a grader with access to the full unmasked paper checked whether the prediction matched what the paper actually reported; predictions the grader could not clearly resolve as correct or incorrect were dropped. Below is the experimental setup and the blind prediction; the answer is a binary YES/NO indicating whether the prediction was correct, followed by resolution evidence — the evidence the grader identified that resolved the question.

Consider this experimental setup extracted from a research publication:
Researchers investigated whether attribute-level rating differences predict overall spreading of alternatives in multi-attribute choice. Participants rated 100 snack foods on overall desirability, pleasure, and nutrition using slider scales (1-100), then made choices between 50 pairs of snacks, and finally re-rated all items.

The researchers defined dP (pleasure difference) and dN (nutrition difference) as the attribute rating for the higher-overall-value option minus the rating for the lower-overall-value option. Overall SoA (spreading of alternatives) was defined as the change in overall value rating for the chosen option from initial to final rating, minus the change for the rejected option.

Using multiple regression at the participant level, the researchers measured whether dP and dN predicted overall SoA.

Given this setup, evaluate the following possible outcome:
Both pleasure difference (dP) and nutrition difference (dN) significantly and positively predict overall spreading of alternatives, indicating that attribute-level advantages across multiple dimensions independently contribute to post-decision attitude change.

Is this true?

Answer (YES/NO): NO